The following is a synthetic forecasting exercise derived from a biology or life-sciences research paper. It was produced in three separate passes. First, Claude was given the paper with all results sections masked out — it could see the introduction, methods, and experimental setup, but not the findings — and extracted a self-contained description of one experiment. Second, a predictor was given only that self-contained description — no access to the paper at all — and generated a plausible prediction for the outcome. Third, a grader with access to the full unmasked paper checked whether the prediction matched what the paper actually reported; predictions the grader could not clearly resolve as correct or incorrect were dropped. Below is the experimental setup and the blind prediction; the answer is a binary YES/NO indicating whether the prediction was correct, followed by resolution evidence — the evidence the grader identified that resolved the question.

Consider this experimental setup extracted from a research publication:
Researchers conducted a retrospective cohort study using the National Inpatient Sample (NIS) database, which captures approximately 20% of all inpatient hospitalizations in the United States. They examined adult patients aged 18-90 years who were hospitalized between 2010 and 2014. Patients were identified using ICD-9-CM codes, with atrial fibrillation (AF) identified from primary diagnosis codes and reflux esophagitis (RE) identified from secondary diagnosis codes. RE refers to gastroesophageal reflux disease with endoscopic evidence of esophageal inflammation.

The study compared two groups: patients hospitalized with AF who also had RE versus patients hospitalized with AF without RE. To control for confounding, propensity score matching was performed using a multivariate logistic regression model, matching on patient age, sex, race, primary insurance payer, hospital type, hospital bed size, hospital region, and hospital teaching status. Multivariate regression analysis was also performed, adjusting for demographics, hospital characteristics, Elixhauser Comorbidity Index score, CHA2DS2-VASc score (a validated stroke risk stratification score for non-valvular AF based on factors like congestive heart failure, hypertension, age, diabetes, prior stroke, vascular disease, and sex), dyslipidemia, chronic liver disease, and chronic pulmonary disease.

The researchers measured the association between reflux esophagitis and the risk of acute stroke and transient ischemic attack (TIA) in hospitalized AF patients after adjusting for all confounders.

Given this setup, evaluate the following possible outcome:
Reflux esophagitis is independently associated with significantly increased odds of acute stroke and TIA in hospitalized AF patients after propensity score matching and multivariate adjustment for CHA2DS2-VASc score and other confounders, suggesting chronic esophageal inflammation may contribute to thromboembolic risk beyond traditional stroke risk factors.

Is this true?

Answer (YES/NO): YES